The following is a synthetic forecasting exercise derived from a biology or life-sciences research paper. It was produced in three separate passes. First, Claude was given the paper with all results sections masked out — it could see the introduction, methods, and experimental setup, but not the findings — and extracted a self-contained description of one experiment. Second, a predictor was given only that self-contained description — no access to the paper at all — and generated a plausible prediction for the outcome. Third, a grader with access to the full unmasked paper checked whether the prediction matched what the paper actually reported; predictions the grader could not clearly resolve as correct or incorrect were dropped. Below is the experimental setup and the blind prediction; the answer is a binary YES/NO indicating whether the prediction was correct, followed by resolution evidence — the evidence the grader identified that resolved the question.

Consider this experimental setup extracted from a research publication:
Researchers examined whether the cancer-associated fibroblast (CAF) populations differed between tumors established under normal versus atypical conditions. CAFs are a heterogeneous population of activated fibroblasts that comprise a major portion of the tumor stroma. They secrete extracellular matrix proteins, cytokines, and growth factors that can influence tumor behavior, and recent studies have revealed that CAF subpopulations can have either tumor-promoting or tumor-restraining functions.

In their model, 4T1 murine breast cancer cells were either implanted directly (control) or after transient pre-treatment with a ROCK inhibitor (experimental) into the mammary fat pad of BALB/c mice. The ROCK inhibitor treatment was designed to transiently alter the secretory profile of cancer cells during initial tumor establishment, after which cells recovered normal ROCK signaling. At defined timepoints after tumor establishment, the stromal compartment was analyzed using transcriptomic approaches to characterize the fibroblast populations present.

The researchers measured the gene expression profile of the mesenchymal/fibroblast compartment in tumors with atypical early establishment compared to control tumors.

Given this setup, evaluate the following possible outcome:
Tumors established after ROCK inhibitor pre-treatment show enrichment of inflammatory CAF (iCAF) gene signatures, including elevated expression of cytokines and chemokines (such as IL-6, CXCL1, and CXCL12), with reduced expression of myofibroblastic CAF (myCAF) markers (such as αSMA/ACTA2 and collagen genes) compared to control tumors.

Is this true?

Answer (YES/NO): NO